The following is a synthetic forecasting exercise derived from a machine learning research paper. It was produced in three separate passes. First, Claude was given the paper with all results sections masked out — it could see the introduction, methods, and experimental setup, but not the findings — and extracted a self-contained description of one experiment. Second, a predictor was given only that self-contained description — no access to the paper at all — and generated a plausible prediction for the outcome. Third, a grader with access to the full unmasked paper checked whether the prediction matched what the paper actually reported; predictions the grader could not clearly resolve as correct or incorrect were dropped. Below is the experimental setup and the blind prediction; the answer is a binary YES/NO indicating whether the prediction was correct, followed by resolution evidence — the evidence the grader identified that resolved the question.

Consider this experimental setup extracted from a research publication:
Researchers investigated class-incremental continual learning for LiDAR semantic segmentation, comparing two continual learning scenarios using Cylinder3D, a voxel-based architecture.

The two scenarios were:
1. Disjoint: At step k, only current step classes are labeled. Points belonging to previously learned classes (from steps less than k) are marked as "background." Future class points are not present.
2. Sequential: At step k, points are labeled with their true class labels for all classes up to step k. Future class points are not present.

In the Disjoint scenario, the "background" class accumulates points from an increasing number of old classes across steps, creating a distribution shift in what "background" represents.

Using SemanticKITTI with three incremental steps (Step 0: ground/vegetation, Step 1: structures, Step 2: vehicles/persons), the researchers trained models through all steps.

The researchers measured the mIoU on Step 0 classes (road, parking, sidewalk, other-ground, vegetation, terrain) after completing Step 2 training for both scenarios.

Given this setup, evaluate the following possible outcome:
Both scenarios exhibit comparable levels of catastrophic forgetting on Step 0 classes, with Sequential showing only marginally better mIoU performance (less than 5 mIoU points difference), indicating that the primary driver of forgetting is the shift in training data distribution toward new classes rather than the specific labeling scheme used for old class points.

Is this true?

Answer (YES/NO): NO